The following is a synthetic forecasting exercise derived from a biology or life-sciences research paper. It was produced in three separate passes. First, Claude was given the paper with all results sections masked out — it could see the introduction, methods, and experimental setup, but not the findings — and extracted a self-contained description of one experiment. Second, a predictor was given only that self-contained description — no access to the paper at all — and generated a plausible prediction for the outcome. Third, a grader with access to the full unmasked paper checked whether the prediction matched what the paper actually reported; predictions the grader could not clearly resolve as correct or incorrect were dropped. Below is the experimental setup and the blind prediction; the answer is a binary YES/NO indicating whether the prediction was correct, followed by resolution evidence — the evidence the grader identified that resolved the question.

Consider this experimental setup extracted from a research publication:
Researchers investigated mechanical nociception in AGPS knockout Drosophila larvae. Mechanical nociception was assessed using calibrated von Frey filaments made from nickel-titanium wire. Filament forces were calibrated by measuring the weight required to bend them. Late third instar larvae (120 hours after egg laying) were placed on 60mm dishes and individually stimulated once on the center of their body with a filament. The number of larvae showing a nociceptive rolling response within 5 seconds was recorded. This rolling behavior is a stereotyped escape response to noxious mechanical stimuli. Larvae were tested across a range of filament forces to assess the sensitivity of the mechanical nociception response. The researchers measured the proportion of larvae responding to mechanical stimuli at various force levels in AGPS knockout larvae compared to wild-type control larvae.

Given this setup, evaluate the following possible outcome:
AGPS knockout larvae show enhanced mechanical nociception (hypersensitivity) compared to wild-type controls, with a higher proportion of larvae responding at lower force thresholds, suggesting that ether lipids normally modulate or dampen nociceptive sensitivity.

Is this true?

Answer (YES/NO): NO